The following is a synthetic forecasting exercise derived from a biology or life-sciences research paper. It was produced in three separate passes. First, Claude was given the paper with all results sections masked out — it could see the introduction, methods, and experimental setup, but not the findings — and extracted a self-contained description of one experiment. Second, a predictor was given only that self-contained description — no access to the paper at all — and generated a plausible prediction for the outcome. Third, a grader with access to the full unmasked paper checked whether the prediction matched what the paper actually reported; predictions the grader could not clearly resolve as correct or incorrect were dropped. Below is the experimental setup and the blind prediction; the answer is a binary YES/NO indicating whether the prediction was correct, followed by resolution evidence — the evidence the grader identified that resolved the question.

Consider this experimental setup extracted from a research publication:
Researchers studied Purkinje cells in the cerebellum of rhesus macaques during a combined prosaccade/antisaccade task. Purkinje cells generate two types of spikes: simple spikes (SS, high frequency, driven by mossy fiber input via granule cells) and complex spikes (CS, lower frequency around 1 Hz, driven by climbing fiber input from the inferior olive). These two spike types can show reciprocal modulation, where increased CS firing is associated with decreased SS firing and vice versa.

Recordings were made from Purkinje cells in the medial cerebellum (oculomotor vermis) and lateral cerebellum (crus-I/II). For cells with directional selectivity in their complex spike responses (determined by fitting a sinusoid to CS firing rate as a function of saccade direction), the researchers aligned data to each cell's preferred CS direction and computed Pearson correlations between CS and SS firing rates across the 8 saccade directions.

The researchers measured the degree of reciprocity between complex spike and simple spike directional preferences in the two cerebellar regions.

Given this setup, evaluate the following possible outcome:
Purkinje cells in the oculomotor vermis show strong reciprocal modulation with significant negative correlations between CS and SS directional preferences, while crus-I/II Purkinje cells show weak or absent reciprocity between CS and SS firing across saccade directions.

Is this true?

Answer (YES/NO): NO